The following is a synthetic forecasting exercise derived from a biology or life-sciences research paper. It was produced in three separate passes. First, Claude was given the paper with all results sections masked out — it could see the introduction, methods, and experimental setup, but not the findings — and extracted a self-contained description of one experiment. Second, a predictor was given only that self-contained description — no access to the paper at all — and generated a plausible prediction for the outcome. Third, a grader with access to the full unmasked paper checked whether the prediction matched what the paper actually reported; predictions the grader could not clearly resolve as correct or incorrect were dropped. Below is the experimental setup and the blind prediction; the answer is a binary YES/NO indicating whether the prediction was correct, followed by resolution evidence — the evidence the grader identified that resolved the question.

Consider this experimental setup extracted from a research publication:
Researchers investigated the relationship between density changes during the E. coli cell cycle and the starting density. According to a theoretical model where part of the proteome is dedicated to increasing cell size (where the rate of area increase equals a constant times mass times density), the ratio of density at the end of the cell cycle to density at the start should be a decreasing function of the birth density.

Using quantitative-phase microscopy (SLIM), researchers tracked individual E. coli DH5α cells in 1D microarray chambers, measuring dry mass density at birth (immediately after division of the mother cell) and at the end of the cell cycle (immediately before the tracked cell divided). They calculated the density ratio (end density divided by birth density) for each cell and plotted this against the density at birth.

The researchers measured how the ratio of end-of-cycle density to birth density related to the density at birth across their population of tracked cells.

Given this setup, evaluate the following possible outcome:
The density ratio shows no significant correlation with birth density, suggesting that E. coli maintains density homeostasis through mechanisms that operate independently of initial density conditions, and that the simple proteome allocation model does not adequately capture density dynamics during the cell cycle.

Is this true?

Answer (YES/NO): NO